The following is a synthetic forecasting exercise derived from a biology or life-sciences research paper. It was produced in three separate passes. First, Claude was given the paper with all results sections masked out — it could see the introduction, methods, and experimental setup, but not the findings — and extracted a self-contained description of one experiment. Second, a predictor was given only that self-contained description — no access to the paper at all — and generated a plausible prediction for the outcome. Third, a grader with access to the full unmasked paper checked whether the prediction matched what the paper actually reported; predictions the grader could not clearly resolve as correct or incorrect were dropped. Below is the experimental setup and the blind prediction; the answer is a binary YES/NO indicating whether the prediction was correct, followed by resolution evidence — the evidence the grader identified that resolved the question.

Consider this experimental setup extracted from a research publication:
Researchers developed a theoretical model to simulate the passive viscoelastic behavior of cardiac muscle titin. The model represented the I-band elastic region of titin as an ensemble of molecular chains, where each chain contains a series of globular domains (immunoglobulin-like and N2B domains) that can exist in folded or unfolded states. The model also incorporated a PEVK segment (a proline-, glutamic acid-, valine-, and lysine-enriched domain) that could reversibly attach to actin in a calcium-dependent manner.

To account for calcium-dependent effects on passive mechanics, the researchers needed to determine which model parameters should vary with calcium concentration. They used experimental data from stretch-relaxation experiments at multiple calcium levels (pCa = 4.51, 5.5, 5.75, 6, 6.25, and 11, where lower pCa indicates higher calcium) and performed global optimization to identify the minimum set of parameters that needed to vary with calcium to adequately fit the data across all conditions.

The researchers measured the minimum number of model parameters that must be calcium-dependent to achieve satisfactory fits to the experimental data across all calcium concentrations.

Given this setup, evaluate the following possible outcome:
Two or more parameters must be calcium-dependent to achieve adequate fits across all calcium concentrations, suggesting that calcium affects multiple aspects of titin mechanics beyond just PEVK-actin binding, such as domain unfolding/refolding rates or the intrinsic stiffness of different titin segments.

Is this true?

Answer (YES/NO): YES